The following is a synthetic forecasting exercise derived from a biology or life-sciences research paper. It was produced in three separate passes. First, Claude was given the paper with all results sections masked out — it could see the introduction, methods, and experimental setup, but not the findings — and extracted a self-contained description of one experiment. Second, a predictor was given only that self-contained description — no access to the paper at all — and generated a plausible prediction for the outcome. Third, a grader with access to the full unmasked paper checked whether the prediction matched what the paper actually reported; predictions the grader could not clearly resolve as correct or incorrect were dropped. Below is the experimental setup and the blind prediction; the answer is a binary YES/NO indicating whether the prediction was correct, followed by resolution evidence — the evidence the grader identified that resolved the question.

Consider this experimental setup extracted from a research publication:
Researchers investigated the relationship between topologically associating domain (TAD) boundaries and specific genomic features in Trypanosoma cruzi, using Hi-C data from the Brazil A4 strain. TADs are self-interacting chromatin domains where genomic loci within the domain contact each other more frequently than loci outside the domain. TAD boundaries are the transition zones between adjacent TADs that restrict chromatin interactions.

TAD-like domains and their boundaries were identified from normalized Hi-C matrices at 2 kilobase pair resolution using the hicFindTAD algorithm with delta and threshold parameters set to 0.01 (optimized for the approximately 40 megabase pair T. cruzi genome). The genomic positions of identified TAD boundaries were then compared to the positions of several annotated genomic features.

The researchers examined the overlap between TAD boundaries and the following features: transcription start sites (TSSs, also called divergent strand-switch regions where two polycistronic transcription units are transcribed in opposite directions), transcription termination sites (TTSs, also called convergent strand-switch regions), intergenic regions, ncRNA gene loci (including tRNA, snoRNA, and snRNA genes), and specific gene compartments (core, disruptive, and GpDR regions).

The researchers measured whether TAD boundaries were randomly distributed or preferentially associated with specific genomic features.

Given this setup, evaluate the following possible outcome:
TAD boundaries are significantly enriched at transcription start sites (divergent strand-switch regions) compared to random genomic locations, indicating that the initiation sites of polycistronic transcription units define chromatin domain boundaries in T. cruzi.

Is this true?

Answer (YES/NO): NO